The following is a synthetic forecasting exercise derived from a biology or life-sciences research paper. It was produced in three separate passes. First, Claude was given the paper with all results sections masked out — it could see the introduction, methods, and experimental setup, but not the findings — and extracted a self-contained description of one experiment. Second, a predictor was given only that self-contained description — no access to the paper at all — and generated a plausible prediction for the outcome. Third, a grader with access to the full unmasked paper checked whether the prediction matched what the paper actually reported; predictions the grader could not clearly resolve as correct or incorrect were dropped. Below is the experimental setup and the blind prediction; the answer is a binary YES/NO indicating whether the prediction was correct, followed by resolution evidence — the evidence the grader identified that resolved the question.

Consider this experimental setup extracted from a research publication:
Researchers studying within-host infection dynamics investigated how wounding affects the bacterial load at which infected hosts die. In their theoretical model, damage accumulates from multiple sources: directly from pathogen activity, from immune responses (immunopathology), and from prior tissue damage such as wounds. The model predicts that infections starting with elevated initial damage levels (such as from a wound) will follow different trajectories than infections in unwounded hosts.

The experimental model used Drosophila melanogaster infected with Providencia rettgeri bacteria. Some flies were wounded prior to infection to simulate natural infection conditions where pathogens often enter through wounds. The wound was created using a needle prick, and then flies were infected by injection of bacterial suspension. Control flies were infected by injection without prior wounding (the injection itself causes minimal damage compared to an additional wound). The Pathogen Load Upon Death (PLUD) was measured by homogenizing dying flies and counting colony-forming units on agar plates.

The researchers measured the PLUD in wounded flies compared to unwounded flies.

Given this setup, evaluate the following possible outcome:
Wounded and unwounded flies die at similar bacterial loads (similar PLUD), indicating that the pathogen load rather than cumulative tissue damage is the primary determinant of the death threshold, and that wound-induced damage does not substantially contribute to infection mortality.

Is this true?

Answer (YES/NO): NO